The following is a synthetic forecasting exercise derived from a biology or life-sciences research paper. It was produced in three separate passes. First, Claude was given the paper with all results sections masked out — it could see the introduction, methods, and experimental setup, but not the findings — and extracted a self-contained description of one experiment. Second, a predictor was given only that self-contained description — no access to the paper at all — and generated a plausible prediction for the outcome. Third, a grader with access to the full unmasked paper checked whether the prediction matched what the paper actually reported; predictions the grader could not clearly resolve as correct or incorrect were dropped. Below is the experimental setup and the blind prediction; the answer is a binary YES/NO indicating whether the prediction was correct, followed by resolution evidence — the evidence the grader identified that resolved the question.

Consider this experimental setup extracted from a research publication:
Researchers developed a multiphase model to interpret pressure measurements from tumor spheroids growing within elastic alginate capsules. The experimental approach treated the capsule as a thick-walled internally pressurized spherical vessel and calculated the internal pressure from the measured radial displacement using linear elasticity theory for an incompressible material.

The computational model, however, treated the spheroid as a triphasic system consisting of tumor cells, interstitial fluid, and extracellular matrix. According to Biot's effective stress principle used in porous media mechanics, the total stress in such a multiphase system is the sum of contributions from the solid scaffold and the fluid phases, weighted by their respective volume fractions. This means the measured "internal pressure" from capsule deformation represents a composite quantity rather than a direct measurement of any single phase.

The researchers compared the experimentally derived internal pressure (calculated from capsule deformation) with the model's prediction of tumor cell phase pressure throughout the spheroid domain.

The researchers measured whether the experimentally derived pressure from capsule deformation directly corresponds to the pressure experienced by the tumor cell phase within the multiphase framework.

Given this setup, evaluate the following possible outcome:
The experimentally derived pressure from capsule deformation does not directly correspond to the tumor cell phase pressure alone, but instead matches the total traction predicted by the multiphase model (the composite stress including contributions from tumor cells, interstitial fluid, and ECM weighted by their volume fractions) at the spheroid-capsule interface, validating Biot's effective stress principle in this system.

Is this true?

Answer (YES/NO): YES